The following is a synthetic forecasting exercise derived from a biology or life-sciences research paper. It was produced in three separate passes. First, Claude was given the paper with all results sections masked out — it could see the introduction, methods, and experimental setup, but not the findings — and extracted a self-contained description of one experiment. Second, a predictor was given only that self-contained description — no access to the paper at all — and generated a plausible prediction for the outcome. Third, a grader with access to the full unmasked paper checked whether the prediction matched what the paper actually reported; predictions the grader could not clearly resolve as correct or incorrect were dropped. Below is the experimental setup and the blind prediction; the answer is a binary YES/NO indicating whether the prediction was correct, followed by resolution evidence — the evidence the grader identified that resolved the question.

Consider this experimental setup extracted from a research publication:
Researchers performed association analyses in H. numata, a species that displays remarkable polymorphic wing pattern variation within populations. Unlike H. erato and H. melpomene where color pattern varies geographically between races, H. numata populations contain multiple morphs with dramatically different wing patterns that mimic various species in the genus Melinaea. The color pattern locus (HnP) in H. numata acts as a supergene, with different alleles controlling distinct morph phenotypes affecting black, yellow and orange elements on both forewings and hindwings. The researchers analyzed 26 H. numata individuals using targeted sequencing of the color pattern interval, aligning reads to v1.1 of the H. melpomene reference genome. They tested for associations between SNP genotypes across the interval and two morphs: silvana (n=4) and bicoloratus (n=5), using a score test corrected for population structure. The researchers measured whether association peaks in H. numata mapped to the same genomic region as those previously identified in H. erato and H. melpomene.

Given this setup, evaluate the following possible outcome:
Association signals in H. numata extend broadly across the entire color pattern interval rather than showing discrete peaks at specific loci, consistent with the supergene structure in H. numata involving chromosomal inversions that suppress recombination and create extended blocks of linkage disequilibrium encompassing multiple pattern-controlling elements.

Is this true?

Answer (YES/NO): NO